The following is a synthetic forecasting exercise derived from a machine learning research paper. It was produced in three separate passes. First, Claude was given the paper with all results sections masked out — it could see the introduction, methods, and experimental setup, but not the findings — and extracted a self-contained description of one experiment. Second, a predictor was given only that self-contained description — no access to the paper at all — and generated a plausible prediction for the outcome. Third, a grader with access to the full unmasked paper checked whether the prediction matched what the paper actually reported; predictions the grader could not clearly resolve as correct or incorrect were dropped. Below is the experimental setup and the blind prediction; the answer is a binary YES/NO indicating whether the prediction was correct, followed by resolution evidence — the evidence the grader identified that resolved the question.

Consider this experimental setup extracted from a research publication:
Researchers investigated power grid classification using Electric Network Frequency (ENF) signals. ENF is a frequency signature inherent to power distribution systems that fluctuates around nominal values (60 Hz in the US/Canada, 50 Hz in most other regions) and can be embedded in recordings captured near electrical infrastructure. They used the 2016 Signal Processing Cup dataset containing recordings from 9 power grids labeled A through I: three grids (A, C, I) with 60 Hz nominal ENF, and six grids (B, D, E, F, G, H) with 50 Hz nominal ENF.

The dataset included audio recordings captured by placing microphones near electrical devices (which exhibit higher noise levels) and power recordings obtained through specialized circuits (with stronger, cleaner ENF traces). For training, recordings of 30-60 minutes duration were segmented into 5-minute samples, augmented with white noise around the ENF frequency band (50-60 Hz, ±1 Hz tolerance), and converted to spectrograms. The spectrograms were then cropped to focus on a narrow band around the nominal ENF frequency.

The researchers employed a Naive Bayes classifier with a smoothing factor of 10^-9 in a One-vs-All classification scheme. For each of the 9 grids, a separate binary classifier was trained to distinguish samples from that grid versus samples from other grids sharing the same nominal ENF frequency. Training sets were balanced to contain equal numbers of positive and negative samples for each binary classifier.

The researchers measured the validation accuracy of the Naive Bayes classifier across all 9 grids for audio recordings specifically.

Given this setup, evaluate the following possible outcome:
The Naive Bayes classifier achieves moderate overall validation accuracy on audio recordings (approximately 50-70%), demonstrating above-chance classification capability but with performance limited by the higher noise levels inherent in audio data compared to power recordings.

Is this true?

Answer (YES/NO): NO